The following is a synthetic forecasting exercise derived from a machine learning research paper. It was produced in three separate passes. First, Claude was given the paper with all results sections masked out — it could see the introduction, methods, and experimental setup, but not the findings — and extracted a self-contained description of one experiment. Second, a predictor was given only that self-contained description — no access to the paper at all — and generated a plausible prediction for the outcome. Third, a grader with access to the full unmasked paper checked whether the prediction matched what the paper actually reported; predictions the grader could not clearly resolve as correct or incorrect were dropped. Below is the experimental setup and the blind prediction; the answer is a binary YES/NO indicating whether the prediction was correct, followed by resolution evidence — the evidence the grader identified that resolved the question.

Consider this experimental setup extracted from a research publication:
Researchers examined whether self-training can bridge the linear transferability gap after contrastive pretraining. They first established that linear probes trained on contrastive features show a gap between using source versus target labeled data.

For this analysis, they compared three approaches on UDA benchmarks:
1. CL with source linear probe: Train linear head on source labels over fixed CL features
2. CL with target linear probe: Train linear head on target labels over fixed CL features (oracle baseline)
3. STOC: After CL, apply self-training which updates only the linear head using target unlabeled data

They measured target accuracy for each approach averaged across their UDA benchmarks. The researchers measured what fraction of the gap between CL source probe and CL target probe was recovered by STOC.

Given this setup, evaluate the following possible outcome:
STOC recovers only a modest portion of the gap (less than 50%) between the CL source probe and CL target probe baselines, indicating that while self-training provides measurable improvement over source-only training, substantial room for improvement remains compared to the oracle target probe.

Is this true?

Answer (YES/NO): NO